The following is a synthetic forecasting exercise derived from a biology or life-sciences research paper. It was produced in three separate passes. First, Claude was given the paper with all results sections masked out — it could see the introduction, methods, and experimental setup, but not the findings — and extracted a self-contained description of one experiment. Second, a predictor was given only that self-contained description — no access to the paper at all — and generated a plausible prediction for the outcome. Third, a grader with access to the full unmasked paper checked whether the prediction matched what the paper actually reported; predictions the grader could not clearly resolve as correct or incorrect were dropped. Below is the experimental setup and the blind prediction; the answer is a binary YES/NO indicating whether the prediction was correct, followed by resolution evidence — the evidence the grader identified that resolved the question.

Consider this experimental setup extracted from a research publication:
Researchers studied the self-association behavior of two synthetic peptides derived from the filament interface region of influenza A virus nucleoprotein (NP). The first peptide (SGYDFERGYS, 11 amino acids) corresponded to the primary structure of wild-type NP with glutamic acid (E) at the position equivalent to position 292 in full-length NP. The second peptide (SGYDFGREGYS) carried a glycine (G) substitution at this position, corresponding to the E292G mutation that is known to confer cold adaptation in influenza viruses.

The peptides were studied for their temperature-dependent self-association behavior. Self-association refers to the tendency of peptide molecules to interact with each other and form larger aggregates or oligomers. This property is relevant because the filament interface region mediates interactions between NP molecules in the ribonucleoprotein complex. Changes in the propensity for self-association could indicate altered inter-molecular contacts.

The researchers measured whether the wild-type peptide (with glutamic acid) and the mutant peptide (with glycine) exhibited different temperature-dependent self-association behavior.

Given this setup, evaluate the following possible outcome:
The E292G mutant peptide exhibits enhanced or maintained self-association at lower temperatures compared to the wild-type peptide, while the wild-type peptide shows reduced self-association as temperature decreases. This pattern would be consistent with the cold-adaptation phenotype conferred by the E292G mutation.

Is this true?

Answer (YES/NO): NO